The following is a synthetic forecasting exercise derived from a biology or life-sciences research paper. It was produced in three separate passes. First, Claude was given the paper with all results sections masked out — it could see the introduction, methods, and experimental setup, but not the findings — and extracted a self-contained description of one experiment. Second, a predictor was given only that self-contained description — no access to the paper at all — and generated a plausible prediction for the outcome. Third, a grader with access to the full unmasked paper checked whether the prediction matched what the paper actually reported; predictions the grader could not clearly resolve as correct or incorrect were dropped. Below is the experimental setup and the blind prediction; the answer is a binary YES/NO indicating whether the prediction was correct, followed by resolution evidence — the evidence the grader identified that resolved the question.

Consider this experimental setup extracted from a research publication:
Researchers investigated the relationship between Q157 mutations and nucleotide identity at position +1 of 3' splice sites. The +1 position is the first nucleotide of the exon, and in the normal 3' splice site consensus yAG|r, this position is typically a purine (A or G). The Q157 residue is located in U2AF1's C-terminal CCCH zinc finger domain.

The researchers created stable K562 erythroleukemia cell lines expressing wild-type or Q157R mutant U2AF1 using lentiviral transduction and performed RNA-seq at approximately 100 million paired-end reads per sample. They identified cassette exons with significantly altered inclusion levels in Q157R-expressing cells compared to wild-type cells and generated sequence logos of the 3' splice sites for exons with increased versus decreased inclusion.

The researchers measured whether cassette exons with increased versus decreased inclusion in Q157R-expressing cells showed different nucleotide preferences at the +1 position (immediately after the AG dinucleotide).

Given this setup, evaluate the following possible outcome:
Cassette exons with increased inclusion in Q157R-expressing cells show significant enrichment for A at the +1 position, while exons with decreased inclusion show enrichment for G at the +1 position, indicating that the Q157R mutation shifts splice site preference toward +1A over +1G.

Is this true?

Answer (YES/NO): NO